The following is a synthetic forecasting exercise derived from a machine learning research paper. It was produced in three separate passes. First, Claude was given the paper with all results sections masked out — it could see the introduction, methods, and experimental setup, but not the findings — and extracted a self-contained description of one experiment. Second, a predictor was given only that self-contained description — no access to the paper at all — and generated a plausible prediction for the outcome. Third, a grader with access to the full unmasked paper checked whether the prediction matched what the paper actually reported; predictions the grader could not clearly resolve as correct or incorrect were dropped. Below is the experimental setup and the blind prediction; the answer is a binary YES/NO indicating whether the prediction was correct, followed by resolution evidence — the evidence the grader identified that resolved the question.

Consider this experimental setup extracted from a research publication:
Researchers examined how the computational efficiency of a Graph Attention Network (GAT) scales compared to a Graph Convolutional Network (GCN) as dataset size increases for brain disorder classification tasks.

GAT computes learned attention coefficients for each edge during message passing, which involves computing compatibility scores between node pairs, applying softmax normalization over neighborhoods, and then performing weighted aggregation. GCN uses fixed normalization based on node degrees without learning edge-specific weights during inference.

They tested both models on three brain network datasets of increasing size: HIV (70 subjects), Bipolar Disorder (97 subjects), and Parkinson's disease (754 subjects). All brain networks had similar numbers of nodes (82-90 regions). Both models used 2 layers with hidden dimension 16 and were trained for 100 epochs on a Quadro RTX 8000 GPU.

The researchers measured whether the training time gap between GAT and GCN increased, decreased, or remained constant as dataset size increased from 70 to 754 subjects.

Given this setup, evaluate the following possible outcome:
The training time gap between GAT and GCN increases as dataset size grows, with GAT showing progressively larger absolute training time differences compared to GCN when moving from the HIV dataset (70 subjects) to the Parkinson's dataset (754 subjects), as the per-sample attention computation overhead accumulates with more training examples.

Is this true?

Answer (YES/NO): YES